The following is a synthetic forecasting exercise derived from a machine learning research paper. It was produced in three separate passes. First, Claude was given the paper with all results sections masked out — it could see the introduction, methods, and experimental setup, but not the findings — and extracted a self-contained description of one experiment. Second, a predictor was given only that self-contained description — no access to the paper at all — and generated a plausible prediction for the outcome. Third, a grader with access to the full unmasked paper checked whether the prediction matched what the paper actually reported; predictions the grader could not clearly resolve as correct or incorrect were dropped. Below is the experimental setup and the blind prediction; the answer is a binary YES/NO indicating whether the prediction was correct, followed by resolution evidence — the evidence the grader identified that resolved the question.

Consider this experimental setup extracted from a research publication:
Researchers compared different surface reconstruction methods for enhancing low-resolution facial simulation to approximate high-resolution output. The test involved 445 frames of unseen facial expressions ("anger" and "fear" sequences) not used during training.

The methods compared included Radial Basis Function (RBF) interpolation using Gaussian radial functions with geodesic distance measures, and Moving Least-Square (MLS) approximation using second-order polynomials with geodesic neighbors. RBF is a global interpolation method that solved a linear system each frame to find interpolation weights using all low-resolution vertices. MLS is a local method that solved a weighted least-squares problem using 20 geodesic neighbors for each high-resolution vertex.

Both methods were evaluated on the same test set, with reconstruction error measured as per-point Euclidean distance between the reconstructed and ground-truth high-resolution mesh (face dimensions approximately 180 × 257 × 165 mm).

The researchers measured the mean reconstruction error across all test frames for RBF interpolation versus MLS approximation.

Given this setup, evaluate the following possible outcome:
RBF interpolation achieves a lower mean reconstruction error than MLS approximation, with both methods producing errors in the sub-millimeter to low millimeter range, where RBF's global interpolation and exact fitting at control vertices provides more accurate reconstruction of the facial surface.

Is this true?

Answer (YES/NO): NO